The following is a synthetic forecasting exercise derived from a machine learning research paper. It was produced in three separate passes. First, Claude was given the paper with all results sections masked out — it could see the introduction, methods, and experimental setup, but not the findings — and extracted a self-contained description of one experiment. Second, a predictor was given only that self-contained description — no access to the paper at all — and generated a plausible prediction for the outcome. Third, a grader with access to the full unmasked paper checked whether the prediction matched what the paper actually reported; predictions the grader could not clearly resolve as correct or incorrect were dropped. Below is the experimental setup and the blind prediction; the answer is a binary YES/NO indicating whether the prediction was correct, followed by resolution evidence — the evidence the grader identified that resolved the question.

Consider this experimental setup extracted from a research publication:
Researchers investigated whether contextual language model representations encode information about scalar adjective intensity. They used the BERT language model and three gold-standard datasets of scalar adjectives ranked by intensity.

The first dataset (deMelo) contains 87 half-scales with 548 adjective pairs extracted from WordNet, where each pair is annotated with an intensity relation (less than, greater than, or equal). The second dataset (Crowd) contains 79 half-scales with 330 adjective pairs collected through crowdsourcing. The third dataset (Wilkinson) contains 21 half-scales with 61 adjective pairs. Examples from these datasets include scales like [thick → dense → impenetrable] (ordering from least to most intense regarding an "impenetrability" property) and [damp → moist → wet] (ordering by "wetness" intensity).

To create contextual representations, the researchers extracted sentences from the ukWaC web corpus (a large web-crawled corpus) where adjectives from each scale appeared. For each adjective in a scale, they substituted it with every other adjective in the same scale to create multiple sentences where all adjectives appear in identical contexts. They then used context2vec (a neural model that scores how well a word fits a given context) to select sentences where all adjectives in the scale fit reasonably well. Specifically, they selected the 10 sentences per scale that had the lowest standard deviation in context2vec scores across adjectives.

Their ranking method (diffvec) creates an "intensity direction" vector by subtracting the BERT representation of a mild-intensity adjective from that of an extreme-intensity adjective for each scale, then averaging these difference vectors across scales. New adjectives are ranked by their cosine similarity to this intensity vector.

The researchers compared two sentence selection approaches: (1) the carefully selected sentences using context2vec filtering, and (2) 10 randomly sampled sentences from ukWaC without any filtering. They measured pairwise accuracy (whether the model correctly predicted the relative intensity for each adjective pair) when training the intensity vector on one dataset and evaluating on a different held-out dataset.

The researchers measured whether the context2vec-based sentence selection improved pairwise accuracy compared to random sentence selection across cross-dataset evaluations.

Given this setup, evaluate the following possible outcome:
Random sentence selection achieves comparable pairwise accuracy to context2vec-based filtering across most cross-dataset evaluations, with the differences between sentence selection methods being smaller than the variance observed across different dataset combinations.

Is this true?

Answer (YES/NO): YES